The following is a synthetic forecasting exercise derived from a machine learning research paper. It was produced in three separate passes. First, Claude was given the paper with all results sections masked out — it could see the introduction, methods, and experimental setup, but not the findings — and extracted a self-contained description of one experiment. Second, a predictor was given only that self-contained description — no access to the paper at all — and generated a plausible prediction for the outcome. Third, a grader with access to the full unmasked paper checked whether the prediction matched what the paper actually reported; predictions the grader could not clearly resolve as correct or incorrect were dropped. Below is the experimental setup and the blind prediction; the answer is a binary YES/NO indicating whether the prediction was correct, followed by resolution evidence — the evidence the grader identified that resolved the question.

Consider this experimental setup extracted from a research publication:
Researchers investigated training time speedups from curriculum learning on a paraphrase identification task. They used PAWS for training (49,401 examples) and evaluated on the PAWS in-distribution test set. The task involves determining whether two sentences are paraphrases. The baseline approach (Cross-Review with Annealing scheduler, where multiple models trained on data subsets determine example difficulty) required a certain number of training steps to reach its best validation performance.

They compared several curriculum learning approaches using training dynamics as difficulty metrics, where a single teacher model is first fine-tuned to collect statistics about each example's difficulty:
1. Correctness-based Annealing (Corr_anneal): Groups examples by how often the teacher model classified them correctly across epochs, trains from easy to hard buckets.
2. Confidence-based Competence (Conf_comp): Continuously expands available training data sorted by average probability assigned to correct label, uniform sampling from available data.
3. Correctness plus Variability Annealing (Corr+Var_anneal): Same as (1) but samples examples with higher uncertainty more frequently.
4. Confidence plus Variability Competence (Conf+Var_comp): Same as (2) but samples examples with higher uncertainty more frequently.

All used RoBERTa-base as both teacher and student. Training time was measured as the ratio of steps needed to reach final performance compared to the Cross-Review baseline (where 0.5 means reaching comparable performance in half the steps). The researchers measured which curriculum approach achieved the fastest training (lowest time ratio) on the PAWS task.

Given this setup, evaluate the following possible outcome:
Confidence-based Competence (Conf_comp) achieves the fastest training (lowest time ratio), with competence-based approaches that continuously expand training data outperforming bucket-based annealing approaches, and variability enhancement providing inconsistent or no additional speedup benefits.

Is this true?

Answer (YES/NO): NO